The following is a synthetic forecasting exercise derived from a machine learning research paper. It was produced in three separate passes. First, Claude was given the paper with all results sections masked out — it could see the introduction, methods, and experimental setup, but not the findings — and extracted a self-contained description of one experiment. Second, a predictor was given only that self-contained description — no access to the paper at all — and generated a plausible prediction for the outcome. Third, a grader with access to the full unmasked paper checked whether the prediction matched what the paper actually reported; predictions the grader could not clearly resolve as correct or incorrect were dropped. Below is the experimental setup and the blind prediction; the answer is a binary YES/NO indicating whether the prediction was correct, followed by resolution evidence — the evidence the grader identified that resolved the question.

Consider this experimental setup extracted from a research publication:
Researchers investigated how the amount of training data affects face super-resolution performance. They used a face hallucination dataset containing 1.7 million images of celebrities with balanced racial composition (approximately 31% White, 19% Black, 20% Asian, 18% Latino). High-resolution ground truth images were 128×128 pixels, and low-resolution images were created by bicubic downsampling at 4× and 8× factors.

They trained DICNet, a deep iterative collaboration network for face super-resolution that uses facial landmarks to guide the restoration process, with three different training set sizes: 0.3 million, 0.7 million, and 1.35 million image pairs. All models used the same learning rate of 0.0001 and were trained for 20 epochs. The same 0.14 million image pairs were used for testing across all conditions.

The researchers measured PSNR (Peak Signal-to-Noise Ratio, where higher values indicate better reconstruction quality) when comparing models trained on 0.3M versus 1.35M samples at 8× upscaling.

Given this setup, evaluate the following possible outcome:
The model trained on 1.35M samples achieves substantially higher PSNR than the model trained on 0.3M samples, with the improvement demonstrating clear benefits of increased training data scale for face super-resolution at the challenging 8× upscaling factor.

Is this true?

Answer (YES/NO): YES